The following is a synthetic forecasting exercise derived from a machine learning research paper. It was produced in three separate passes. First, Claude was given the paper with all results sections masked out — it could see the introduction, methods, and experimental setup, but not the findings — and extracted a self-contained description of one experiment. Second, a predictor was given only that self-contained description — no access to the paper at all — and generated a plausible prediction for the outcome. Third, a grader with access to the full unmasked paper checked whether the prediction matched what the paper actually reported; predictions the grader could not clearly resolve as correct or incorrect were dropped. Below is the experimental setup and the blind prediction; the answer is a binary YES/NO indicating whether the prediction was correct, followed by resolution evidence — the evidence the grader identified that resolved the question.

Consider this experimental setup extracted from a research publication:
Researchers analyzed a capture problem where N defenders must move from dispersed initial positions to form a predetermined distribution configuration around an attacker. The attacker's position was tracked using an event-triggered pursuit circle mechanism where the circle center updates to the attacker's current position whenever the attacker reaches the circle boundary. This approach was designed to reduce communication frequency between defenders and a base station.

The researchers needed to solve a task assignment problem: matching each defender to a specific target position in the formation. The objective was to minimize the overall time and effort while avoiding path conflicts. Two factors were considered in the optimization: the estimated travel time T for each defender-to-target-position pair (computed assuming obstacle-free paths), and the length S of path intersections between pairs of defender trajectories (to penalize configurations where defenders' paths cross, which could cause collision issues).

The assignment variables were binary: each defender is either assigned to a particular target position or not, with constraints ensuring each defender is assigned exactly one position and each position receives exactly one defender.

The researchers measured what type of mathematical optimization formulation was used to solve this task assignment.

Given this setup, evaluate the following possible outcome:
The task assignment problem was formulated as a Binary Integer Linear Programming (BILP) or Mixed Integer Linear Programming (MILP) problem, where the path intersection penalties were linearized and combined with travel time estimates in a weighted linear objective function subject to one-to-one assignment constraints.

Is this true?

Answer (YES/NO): NO